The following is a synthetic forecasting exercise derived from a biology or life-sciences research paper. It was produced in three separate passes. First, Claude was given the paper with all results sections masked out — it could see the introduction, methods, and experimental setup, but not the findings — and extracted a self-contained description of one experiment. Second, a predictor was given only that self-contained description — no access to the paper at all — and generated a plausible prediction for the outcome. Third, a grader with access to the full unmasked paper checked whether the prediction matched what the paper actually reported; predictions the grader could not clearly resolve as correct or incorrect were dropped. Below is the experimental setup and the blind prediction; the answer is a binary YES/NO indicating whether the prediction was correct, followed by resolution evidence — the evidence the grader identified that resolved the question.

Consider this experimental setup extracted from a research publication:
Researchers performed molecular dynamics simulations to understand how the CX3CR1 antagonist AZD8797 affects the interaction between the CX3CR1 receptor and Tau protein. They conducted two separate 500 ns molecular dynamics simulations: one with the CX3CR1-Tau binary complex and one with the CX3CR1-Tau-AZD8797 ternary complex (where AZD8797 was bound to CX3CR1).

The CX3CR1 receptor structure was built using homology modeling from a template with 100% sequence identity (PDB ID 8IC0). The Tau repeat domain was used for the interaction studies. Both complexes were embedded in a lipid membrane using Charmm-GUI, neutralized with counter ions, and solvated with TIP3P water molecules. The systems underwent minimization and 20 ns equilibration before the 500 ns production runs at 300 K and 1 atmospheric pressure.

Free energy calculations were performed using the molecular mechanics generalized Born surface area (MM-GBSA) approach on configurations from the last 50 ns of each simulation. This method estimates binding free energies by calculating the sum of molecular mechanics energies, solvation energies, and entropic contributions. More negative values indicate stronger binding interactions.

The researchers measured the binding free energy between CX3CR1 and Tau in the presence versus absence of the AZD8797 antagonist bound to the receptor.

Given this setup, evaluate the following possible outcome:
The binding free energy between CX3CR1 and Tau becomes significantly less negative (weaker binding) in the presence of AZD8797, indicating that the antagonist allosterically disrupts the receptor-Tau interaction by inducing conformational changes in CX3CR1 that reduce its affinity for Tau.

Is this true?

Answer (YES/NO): NO